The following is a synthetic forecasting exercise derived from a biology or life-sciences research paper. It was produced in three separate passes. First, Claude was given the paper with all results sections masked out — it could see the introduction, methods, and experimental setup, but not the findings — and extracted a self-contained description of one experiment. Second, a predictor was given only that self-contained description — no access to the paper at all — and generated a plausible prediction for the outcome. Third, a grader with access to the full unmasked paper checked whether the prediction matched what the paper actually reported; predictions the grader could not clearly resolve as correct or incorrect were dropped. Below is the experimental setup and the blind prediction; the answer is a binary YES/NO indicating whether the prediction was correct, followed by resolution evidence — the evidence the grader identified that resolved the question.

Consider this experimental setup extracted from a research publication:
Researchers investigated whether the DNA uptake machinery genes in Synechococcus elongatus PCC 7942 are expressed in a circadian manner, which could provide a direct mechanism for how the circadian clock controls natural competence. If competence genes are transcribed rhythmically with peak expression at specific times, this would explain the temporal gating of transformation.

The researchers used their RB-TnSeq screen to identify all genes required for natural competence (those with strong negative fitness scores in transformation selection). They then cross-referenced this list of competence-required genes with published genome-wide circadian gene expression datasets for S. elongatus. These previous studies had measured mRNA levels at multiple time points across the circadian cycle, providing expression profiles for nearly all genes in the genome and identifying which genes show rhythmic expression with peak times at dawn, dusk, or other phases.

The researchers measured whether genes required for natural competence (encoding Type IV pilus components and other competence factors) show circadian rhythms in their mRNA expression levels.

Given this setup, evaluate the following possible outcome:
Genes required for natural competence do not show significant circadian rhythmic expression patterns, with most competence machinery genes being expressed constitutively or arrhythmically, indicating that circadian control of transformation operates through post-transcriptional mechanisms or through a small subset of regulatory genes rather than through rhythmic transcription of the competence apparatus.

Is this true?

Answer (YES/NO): NO